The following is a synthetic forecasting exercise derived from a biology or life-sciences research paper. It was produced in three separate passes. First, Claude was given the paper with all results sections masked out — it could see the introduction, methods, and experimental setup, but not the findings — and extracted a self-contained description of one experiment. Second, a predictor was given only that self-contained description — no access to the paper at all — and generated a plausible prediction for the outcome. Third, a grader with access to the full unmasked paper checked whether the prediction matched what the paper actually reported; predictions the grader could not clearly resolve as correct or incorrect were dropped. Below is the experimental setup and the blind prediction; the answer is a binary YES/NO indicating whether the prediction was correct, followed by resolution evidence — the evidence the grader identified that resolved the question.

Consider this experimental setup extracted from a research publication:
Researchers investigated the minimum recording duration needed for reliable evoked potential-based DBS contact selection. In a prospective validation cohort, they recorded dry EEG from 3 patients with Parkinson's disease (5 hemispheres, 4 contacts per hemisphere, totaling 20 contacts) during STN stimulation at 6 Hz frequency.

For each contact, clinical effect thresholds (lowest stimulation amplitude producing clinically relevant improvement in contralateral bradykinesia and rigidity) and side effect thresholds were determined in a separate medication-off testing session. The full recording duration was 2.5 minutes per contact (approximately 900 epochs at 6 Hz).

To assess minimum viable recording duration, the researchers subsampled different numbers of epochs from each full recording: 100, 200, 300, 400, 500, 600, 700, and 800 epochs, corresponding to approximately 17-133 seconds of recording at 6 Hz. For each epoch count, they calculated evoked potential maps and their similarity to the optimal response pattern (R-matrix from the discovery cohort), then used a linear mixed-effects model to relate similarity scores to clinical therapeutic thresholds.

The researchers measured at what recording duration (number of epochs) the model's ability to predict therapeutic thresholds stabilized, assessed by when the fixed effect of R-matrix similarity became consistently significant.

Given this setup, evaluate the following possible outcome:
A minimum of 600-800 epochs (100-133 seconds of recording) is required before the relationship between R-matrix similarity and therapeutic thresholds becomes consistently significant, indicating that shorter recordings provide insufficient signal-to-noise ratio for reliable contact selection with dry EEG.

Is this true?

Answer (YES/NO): NO